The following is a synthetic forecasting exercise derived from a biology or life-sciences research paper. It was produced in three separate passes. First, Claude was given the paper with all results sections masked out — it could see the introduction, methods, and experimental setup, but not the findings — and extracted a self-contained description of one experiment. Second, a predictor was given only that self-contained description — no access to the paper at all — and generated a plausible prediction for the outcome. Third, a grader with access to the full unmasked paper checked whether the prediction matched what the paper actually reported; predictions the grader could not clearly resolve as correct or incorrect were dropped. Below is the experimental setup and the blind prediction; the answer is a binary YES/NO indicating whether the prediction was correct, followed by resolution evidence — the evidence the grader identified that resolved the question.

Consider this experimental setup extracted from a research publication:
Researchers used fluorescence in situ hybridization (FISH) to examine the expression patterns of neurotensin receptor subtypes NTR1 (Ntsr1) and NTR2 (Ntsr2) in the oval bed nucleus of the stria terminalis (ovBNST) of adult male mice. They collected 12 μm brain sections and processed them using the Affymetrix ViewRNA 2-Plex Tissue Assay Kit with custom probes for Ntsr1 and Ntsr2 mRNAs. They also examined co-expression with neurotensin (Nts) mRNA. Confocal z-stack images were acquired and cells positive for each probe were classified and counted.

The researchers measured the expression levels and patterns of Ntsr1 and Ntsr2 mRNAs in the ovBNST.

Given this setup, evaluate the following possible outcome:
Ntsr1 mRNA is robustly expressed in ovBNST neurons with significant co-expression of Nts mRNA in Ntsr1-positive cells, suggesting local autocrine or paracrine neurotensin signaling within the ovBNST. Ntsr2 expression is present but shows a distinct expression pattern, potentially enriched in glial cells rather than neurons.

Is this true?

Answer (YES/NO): NO